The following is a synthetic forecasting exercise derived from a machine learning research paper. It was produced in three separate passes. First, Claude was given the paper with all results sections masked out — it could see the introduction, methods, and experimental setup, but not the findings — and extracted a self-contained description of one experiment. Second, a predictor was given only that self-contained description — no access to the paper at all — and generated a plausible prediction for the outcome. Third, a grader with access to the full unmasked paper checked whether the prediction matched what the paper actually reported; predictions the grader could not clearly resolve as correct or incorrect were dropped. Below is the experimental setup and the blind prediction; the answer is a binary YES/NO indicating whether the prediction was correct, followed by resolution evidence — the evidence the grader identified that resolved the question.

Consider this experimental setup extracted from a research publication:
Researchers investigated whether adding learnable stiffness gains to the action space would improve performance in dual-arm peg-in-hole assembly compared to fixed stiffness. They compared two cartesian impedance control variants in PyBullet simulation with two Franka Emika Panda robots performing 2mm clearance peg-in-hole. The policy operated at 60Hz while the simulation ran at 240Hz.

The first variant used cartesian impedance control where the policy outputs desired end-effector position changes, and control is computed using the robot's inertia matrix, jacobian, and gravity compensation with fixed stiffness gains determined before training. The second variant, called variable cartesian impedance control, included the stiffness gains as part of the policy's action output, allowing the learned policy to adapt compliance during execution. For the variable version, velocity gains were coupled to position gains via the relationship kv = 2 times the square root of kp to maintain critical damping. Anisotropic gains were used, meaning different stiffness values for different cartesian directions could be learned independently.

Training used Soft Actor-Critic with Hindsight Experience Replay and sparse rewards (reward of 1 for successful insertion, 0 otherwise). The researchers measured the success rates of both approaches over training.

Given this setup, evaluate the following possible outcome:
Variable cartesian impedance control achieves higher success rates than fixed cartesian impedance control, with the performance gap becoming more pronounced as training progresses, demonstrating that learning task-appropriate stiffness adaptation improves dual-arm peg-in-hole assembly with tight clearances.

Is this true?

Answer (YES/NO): NO